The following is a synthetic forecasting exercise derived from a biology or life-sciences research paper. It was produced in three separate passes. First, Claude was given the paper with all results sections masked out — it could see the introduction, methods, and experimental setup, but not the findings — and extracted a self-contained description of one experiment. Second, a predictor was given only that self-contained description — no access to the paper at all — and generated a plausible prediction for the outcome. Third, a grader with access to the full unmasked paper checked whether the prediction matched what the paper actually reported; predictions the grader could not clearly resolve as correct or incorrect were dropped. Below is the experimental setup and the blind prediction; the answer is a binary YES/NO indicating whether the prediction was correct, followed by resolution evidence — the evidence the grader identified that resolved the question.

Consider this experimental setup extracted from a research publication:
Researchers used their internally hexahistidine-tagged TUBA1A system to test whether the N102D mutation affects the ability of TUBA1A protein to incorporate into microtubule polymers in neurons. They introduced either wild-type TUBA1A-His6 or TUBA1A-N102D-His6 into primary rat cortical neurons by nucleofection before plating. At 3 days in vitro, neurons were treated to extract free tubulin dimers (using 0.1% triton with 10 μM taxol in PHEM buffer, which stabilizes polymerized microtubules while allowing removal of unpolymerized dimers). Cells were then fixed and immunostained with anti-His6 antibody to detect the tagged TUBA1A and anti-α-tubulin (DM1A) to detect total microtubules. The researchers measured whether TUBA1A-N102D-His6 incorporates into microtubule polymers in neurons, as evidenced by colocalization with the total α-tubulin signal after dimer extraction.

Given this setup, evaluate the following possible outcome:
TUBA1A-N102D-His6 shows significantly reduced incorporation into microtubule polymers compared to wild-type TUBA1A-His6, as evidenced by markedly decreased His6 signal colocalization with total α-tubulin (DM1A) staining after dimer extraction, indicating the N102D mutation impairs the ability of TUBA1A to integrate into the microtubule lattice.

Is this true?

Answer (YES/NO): YES